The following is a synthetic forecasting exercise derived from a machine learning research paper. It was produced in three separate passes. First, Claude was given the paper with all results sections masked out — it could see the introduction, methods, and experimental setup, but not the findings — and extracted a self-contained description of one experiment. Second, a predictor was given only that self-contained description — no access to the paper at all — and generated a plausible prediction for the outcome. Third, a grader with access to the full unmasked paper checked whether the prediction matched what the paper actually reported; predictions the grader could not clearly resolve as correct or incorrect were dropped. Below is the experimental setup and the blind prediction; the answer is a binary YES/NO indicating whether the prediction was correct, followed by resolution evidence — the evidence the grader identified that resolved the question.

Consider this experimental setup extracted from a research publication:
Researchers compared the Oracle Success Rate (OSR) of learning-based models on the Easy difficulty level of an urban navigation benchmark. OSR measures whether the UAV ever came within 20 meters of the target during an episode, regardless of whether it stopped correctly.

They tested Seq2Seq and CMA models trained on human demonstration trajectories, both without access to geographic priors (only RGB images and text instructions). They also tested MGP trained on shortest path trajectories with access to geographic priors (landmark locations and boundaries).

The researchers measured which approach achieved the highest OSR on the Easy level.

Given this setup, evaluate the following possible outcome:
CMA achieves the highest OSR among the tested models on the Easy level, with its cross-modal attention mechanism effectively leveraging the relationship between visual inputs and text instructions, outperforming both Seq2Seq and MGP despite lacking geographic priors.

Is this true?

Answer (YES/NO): NO